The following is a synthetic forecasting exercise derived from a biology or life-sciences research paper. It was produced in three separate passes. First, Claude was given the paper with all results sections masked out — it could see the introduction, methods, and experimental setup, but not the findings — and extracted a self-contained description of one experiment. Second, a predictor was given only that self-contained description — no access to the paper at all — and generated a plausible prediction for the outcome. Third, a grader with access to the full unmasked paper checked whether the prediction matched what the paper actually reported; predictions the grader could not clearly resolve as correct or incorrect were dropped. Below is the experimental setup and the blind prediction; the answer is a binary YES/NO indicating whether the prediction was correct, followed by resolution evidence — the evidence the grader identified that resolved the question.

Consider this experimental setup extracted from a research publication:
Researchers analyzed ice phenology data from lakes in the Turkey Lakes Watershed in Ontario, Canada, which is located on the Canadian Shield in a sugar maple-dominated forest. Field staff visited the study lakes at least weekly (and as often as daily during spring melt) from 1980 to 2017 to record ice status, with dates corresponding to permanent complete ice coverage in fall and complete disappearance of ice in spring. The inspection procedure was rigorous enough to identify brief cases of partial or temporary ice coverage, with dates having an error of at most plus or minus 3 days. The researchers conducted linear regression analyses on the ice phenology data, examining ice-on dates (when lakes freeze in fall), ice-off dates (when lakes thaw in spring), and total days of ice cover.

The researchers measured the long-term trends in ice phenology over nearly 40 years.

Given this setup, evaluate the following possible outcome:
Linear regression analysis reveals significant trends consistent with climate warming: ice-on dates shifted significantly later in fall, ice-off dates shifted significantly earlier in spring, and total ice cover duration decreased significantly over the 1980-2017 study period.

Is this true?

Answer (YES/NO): NO